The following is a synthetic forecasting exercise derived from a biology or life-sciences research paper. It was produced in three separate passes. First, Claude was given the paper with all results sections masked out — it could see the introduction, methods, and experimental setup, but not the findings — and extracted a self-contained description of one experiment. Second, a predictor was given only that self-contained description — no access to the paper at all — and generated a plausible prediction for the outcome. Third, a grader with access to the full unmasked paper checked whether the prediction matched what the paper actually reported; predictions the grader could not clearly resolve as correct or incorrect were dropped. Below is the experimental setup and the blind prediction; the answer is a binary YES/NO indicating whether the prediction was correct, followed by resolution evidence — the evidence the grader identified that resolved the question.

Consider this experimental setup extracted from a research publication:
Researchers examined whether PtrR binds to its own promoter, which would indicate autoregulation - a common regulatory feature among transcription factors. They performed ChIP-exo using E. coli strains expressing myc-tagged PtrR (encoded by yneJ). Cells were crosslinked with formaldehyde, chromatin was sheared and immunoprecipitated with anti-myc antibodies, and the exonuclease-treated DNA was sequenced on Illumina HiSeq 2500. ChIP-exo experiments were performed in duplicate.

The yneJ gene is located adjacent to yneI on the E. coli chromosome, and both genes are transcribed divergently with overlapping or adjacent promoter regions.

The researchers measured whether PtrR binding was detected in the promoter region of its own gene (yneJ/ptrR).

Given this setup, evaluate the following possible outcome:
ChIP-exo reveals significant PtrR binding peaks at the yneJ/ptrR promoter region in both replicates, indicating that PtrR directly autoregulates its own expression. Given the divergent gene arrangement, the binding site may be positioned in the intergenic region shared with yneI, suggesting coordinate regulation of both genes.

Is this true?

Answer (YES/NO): YES